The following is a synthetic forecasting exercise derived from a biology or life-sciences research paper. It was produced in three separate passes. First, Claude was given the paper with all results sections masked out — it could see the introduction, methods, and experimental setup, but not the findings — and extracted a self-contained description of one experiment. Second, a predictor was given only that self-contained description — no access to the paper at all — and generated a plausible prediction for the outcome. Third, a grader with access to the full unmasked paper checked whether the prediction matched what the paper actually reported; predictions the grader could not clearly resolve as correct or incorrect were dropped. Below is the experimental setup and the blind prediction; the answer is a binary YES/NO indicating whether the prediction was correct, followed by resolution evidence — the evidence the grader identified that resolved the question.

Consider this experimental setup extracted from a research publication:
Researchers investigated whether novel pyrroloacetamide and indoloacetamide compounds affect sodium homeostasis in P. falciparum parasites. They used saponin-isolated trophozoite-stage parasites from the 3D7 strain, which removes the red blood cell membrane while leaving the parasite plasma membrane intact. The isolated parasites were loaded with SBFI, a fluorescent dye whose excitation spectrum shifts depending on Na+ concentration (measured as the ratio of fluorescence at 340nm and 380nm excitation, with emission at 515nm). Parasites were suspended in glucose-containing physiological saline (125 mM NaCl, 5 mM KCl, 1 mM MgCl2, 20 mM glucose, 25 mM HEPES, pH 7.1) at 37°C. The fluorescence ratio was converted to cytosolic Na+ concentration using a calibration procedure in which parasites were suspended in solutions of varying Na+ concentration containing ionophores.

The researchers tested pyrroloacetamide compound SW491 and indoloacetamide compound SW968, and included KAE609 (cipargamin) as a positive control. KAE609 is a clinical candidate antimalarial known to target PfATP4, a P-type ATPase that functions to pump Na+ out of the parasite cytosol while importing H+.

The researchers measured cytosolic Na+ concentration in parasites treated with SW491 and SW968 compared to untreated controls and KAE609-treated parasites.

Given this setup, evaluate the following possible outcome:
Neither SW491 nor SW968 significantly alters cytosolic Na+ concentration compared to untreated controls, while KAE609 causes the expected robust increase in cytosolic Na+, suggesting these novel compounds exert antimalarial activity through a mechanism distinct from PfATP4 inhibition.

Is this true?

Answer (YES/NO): NO